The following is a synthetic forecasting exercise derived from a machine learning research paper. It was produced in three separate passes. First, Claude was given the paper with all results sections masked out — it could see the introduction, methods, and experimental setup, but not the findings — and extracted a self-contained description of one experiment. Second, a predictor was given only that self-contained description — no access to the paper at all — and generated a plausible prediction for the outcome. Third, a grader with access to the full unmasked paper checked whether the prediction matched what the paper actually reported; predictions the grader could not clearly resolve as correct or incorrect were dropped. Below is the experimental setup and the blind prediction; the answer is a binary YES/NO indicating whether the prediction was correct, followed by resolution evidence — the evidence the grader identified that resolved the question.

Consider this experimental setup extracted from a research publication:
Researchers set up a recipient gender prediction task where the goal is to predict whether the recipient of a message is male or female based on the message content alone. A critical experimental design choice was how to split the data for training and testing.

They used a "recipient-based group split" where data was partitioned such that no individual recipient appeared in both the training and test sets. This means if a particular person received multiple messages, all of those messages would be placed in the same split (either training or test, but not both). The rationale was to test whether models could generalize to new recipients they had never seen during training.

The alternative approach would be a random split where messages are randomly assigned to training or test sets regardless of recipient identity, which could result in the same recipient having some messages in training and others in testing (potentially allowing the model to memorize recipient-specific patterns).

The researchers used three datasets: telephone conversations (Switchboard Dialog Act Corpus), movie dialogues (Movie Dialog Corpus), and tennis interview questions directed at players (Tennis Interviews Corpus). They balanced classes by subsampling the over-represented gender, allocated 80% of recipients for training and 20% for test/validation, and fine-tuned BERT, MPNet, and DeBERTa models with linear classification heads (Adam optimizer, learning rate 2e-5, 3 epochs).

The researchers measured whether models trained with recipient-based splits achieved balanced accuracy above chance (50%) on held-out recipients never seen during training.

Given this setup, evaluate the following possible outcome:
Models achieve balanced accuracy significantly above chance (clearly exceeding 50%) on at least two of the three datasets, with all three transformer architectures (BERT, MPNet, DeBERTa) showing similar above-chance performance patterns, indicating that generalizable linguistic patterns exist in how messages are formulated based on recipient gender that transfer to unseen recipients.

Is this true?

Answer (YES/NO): YES